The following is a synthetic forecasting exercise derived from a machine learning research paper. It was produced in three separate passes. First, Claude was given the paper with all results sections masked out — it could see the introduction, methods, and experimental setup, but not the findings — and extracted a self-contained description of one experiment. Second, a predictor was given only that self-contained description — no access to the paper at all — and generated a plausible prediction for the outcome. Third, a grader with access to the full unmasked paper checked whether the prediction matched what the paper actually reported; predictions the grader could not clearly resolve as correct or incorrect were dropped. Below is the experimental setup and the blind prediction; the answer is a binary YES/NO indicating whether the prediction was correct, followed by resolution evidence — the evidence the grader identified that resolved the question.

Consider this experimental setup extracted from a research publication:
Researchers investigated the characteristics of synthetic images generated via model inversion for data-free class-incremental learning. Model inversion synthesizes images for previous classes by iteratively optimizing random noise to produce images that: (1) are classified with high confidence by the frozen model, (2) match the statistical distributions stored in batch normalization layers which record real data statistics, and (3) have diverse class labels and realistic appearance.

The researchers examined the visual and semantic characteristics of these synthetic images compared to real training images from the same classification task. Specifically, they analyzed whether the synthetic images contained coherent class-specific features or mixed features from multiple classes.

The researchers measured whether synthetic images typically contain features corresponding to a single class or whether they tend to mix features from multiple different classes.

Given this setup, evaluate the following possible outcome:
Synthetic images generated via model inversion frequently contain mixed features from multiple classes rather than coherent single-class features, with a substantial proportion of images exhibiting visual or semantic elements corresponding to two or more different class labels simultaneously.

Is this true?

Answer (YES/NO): YES